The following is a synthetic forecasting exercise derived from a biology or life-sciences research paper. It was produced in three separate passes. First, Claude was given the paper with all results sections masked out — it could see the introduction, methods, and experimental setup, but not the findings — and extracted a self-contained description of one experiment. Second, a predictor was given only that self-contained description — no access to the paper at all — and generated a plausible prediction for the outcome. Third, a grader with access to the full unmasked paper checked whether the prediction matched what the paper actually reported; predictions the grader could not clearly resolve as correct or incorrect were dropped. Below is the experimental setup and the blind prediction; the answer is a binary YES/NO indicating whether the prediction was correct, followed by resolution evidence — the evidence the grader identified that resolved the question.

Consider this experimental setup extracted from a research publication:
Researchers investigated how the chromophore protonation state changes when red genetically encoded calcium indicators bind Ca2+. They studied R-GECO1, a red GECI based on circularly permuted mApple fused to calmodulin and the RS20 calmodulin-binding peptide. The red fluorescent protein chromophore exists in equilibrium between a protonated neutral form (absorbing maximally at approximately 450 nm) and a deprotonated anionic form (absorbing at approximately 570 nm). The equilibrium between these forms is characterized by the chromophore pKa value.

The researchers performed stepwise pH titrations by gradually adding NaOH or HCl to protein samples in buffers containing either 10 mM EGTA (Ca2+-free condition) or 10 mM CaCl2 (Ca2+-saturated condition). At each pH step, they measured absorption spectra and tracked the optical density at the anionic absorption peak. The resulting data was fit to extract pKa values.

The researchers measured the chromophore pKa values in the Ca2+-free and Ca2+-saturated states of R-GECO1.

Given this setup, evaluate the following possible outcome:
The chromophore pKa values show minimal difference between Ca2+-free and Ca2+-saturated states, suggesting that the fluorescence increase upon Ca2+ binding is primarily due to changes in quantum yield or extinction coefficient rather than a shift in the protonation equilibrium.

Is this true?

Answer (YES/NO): NO